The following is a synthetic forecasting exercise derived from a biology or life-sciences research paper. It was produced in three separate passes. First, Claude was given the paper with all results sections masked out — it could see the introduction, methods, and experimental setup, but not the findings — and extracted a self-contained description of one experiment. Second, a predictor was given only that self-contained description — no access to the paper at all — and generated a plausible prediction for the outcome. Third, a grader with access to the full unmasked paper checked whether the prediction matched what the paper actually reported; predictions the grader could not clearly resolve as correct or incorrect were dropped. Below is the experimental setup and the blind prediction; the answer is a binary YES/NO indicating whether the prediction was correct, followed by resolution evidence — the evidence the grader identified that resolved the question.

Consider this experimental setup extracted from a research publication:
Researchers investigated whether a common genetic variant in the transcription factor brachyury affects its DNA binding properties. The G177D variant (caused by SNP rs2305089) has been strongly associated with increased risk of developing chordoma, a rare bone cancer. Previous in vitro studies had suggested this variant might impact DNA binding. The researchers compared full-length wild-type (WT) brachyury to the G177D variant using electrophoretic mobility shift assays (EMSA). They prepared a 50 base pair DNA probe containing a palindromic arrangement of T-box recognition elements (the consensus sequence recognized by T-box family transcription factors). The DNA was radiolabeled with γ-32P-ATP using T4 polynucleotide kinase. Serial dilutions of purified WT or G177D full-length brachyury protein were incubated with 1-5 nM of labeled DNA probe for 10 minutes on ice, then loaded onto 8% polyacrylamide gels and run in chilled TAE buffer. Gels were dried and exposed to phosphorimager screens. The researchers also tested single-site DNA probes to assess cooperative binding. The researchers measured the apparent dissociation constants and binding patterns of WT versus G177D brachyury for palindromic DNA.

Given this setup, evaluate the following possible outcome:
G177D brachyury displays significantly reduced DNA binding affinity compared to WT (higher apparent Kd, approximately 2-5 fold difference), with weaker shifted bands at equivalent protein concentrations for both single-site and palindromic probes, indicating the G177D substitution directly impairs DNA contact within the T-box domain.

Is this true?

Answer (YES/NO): NO